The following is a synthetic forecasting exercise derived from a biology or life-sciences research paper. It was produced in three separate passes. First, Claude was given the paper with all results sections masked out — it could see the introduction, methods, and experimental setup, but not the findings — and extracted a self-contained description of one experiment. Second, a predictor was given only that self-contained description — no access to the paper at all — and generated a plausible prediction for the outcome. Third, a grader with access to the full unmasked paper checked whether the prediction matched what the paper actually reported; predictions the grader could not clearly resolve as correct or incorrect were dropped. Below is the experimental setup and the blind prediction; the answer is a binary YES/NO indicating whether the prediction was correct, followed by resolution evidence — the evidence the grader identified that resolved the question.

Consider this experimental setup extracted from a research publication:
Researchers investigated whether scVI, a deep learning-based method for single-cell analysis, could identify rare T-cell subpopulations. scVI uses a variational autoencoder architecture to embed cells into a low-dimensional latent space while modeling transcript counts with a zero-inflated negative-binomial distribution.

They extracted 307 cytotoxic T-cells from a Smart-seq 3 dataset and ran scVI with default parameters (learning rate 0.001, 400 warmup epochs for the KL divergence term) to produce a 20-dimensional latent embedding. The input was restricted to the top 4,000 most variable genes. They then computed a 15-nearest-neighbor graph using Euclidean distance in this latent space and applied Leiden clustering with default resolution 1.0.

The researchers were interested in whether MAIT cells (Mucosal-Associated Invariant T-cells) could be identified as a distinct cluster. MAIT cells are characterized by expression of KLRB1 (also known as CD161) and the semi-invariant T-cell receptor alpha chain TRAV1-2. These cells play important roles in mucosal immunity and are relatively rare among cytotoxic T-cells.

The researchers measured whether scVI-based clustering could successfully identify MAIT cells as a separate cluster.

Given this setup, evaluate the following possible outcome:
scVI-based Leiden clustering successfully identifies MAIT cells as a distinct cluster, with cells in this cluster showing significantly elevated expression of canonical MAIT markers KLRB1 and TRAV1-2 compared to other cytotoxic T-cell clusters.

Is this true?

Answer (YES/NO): NO